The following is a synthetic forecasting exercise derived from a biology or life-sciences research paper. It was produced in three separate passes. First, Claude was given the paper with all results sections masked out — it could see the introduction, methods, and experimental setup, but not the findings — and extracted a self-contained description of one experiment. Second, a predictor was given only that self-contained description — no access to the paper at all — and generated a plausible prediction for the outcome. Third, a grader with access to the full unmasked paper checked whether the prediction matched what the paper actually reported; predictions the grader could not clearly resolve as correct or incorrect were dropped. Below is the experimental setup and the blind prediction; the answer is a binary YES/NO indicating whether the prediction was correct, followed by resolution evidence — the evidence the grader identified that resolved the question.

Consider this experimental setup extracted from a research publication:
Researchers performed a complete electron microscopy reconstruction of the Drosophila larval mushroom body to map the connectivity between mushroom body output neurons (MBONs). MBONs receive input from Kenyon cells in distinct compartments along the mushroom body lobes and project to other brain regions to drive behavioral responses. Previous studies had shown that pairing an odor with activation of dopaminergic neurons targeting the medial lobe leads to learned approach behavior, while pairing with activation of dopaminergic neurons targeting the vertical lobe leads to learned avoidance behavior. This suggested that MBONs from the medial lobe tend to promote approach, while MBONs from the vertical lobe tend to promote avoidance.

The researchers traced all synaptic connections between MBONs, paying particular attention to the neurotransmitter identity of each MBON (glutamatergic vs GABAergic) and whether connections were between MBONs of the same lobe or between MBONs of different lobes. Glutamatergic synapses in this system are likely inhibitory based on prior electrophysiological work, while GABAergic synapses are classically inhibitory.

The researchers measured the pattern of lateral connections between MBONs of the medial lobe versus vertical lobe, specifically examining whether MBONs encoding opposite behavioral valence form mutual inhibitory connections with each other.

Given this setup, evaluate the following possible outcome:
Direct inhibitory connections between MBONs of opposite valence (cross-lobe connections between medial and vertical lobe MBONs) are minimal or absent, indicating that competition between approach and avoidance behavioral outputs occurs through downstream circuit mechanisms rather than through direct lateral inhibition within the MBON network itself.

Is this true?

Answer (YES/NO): NO